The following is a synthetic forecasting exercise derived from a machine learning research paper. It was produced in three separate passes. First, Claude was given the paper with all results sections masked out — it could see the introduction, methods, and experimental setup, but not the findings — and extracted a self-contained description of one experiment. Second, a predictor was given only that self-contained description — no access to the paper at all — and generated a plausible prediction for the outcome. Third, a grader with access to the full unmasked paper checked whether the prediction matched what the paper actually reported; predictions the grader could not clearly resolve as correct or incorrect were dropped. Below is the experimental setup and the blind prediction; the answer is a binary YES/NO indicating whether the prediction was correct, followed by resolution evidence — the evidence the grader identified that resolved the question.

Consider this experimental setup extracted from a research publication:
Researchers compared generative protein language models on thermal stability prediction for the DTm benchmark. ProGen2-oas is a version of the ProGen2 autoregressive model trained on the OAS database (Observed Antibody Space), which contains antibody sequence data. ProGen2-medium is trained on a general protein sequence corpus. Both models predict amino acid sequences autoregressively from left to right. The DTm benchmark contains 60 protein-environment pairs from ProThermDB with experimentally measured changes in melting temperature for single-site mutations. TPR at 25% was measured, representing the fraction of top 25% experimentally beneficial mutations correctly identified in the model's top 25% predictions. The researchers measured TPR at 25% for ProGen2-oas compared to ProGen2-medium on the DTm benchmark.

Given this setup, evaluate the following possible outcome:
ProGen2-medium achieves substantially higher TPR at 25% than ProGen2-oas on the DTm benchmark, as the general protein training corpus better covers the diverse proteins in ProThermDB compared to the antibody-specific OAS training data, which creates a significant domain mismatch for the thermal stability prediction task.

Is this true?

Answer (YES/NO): YES